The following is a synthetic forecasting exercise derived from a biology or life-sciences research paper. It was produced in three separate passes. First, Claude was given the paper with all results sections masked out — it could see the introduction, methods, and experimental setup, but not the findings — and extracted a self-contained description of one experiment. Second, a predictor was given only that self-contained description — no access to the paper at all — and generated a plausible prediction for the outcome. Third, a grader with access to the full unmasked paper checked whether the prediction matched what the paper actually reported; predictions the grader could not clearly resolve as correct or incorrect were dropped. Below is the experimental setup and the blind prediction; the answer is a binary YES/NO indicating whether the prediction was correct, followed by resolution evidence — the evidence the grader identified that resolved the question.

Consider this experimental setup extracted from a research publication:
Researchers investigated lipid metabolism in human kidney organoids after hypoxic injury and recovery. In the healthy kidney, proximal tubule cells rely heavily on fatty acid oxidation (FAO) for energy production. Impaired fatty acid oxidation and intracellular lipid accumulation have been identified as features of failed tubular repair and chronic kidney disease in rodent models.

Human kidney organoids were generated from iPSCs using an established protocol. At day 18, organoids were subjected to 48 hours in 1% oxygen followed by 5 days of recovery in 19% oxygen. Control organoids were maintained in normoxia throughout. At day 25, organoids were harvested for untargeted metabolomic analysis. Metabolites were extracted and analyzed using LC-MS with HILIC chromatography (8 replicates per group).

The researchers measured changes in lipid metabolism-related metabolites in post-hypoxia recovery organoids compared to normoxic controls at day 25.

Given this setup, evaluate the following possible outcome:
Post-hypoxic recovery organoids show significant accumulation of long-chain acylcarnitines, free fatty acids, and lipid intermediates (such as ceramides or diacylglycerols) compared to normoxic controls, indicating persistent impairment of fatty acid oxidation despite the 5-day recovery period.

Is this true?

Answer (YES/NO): NO